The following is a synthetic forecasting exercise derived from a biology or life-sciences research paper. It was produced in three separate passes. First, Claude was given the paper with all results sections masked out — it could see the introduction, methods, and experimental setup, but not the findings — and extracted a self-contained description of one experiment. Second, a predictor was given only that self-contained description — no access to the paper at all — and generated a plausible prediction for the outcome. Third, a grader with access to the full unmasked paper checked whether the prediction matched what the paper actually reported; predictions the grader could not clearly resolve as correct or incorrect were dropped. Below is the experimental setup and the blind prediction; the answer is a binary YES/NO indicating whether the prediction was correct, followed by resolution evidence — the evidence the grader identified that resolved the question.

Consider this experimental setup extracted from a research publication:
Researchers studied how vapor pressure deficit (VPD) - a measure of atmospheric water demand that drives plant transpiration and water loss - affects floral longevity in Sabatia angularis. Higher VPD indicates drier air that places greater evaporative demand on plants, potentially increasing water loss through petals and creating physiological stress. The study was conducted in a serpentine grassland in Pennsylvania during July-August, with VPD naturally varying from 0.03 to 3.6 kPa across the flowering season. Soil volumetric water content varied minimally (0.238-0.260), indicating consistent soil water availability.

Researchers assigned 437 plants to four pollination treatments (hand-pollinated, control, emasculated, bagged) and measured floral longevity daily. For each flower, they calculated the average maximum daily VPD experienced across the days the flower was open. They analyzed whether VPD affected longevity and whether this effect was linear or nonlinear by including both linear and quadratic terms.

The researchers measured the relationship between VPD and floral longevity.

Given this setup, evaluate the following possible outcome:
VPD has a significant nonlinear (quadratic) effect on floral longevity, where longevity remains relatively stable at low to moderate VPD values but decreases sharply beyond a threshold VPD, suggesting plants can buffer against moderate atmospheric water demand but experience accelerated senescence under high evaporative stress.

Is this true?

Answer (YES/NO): NO